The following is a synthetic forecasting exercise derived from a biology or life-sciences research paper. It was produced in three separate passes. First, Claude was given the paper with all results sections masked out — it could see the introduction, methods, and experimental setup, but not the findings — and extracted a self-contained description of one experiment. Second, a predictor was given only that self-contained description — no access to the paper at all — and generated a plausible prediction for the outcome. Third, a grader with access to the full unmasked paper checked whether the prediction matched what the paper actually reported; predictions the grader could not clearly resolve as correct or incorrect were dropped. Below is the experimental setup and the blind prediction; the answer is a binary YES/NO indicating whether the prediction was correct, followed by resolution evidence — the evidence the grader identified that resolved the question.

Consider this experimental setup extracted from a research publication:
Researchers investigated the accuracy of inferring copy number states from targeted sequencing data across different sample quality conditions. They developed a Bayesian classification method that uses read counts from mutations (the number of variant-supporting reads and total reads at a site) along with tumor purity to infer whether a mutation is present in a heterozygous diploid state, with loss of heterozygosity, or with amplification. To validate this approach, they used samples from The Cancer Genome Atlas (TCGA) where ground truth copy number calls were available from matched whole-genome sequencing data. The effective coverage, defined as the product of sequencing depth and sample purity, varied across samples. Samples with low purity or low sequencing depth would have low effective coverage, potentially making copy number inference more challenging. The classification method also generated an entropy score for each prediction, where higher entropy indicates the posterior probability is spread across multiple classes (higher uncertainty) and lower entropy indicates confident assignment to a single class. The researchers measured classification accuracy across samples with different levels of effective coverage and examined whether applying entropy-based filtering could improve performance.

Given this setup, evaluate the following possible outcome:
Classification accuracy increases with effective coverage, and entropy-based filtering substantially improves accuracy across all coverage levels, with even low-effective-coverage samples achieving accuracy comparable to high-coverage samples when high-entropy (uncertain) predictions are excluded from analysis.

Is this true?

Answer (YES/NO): NO